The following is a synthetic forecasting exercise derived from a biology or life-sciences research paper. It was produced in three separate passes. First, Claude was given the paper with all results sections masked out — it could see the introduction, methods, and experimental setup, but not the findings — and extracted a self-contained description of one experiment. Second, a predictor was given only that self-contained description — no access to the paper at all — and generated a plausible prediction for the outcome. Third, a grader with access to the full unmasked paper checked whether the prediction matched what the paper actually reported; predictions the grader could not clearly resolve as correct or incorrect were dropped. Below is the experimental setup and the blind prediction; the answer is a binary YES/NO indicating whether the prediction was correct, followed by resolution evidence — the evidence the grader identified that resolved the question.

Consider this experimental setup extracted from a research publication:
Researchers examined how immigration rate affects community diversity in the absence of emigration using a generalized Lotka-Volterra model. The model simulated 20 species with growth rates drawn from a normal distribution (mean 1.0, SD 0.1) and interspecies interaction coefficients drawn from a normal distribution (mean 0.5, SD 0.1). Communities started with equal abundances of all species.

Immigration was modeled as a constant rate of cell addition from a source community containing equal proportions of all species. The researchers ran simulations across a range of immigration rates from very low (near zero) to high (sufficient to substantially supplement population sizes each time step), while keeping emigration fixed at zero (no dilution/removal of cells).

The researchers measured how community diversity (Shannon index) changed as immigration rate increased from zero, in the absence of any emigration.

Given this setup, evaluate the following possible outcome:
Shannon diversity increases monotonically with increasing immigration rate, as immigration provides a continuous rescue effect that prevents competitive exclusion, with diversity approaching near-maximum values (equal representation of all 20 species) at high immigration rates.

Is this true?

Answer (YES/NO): YES